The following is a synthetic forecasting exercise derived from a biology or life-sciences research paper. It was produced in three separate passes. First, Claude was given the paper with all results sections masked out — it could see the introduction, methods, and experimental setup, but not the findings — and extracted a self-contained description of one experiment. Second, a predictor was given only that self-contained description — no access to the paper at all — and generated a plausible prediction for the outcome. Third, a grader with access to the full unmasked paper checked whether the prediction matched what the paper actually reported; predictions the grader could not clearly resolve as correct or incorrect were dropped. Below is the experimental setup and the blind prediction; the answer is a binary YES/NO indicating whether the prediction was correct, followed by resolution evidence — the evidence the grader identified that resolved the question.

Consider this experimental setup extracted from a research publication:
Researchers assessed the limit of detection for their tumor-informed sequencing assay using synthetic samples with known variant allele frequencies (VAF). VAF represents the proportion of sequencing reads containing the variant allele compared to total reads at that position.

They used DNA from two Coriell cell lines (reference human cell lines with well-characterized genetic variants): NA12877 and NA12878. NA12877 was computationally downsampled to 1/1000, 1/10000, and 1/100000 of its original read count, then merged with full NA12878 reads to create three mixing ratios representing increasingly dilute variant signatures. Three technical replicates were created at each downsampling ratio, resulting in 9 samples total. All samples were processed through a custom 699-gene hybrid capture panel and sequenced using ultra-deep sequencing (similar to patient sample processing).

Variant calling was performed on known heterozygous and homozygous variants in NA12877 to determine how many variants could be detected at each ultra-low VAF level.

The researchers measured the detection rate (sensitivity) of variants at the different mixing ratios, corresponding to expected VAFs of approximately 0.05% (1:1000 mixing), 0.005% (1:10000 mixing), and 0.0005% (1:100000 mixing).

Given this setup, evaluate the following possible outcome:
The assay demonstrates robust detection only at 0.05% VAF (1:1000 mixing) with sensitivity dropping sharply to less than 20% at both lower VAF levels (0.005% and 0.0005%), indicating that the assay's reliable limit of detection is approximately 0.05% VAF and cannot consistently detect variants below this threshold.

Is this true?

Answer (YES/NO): NO